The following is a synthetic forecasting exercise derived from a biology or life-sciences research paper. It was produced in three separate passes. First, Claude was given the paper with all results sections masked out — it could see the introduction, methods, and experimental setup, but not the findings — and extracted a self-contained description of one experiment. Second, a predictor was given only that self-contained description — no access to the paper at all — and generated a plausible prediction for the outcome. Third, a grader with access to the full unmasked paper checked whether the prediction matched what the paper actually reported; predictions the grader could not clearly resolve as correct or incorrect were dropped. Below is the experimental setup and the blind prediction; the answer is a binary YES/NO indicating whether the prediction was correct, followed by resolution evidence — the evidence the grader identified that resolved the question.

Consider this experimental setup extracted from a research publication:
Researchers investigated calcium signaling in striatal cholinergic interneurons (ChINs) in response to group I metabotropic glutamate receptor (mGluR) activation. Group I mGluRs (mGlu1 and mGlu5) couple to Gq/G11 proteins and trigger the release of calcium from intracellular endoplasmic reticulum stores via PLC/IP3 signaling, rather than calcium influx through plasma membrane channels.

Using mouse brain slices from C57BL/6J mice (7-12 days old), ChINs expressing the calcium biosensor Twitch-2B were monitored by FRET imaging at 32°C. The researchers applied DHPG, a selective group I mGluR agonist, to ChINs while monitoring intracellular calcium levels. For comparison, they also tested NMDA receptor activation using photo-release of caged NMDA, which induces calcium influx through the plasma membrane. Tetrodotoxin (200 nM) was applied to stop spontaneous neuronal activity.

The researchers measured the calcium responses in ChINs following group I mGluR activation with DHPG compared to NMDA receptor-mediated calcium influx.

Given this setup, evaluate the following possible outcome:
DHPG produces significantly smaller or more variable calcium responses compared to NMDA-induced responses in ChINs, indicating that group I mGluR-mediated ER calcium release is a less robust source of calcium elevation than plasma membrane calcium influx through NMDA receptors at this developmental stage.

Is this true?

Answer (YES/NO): NO